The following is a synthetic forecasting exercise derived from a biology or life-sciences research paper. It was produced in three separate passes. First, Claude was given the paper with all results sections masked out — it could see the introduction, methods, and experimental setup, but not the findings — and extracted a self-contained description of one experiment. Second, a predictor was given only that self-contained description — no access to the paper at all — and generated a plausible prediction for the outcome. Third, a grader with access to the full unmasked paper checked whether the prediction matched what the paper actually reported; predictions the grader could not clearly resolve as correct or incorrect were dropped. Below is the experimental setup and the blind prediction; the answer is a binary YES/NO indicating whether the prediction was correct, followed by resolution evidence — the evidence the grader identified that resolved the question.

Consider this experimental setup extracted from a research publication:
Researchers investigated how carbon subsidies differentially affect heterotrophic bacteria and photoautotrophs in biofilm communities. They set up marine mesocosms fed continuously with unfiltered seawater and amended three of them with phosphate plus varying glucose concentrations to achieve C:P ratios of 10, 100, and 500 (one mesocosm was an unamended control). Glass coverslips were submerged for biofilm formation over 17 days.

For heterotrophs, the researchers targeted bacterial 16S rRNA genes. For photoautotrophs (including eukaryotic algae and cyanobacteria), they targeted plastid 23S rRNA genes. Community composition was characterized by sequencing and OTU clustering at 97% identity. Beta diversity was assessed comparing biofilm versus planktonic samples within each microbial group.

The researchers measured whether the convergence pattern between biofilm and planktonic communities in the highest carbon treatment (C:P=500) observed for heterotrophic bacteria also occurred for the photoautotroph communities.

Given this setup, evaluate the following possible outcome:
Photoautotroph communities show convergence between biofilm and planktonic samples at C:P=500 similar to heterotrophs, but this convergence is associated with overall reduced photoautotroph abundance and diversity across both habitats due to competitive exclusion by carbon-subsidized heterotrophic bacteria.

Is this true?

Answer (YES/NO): NO